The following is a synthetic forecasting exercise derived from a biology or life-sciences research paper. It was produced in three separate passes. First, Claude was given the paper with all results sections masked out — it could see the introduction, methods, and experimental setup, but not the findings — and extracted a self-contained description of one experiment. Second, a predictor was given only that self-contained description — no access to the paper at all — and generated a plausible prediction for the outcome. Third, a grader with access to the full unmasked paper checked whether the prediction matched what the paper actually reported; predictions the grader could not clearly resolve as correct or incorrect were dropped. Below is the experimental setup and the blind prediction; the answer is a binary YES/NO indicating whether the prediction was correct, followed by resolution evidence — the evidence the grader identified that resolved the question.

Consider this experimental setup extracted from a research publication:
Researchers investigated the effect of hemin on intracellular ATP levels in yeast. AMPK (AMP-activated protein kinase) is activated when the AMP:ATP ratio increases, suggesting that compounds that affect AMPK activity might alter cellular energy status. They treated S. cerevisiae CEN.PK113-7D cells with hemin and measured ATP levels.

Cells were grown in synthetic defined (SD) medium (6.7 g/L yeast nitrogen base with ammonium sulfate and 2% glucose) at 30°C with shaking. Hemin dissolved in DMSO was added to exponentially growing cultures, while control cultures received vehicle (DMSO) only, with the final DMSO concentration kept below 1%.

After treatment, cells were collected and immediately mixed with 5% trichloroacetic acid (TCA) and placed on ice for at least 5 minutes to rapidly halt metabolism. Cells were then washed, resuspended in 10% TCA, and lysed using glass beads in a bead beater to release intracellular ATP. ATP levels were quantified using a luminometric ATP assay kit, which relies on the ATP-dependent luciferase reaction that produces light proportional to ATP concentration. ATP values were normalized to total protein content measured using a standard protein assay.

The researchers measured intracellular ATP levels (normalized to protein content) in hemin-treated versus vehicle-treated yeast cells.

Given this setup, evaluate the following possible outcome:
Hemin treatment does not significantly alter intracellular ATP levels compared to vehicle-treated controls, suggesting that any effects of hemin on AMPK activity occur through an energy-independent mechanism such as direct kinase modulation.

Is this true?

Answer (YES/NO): NO